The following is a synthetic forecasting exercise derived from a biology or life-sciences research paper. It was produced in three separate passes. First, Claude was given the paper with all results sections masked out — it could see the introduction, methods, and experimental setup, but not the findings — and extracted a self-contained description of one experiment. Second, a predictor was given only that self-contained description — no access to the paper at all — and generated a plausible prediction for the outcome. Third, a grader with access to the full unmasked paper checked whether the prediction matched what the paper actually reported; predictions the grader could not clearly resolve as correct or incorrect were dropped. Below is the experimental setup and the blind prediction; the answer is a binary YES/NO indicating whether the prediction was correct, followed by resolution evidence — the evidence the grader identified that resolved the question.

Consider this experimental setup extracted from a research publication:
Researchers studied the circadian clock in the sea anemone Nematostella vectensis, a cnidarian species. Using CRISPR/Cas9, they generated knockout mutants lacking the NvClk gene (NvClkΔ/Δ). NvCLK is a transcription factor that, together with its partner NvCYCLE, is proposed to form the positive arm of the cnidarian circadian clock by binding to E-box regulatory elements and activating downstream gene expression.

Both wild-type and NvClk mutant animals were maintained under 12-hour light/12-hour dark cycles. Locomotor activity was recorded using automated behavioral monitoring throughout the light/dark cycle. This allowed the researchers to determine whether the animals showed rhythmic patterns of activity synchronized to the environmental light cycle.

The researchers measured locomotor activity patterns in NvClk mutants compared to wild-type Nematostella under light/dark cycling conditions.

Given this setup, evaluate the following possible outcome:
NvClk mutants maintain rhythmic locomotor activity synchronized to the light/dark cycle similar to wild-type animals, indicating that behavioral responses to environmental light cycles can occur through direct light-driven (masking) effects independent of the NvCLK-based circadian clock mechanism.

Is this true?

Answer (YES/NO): NO